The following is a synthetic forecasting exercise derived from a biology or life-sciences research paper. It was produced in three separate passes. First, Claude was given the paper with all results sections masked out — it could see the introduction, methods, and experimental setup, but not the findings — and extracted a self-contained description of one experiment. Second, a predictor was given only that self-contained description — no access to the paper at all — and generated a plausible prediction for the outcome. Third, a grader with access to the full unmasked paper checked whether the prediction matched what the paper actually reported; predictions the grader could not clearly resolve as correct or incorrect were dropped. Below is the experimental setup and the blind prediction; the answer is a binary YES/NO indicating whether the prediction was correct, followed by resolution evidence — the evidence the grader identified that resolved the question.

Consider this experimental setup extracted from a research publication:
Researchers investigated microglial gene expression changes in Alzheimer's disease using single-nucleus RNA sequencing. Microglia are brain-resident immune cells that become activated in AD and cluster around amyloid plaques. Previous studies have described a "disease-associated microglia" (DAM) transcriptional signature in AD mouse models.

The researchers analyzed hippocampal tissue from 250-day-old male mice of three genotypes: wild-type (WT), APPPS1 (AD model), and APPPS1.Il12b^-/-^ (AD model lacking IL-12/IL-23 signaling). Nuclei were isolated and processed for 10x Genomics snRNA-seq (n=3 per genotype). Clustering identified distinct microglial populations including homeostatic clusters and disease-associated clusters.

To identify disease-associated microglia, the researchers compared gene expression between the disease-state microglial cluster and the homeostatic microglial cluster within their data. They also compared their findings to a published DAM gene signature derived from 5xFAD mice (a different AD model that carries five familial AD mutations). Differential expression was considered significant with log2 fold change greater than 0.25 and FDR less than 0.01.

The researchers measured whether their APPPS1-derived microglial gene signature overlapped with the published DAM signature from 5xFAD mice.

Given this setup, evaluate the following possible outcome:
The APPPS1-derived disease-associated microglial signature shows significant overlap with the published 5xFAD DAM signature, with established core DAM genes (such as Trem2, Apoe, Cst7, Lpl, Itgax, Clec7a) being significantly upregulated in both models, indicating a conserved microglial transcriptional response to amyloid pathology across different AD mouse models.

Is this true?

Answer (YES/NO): YES